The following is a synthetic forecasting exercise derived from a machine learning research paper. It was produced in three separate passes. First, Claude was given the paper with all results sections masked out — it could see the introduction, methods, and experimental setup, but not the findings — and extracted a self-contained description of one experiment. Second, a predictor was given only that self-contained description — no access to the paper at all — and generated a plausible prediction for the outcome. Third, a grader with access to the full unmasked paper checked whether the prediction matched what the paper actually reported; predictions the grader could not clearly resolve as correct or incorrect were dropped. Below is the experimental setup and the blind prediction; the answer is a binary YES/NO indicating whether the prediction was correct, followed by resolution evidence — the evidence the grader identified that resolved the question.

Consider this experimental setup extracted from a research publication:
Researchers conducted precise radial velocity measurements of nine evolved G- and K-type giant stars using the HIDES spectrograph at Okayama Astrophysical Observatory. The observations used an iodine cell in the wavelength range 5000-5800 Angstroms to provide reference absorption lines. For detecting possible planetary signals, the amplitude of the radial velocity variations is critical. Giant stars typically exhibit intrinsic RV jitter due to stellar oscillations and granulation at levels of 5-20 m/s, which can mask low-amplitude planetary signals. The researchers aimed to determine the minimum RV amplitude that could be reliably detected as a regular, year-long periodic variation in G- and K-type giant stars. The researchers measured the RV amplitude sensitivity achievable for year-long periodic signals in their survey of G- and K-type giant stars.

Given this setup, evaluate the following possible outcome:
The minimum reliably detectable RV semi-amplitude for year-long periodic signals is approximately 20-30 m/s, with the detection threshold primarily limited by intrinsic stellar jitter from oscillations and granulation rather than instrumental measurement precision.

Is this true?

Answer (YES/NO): NO